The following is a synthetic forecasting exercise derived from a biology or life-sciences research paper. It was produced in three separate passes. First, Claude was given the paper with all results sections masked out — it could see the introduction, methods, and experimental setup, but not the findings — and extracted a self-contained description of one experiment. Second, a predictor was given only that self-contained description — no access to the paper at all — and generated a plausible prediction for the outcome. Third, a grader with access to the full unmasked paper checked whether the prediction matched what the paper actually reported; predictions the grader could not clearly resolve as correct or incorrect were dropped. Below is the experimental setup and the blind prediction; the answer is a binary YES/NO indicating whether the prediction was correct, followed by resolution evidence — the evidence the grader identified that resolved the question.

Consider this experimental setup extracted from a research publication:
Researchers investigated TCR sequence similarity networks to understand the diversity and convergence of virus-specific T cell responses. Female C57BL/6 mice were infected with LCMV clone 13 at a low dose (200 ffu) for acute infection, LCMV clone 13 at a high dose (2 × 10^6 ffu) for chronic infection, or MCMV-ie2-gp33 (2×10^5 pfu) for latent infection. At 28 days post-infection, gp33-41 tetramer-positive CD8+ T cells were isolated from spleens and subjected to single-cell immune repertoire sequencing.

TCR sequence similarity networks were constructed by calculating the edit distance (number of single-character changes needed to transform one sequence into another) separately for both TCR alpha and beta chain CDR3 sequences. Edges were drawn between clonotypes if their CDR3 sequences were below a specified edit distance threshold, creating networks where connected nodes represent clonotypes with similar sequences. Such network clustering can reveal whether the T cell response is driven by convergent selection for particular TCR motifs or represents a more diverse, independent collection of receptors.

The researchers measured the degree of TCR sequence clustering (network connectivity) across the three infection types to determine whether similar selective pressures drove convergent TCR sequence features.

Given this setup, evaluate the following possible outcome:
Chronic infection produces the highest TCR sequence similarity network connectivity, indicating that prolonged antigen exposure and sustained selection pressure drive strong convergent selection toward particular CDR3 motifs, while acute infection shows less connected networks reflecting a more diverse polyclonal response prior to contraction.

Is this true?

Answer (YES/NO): NO